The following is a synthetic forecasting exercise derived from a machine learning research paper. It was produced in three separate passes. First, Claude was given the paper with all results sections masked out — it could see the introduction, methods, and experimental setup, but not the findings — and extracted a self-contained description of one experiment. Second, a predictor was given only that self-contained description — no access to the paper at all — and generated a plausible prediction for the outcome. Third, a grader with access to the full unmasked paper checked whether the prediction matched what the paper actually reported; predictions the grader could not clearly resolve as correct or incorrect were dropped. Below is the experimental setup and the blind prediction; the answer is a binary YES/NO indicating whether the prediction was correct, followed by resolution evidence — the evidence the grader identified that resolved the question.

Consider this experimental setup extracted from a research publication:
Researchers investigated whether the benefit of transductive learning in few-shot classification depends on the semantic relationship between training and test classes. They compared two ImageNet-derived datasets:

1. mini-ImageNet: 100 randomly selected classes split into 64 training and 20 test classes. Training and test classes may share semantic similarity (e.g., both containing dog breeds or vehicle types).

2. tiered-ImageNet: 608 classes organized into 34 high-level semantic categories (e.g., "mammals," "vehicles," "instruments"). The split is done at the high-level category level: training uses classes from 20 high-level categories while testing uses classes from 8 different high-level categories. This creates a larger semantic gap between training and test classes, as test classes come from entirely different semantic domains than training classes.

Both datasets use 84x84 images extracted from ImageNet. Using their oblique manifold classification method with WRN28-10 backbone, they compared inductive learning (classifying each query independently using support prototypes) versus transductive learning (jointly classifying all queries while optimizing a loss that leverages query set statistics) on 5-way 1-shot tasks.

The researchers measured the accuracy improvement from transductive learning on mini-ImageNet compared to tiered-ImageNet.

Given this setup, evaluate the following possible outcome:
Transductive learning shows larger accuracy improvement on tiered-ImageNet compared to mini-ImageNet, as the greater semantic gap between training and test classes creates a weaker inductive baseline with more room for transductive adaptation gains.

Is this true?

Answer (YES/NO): NO